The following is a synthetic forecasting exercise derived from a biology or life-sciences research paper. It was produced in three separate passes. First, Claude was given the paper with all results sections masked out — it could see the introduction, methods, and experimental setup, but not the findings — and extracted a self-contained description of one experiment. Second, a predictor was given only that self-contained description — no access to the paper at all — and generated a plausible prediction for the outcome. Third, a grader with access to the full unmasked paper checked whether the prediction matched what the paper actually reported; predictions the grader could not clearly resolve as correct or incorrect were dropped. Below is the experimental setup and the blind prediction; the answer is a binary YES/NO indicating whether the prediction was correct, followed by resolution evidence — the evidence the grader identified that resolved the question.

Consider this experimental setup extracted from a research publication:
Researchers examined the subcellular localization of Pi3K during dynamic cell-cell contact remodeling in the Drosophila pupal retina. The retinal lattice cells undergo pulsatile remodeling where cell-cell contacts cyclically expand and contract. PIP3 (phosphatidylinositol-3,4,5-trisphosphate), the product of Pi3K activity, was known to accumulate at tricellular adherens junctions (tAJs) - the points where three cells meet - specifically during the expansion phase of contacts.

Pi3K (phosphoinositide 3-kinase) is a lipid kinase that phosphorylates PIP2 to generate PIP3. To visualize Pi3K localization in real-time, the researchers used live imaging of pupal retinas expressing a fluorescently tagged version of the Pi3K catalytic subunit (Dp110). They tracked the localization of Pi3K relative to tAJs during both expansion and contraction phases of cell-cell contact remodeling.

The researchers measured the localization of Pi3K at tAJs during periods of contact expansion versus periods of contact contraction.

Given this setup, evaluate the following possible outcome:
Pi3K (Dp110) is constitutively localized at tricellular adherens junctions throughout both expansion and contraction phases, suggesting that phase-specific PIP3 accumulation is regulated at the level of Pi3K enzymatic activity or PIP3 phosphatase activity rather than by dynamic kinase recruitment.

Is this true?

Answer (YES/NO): NO